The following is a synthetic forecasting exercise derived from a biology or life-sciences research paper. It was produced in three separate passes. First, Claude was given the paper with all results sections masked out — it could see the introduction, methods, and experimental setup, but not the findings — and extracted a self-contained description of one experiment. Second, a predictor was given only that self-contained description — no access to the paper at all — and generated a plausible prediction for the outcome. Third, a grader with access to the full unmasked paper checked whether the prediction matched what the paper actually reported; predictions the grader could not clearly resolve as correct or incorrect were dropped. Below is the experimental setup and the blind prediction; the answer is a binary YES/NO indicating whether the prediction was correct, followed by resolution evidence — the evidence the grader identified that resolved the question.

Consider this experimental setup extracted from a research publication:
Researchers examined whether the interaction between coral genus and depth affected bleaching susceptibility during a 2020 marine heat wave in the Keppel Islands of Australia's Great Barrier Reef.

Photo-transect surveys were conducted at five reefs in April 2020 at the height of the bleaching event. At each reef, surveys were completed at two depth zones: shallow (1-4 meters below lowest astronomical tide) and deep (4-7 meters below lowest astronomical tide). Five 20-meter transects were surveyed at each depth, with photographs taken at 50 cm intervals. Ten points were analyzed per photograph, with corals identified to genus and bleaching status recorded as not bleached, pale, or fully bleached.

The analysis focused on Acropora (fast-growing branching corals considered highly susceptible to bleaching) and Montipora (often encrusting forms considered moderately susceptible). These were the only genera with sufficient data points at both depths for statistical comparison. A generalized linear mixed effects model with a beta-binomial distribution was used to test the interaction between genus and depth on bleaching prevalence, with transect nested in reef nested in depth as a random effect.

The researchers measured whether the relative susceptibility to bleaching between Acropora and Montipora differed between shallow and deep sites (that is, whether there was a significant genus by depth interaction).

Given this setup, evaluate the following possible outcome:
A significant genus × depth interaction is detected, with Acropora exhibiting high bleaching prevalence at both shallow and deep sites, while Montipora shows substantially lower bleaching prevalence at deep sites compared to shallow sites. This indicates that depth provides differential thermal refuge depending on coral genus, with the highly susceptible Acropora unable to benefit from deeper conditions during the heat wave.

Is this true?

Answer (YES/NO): NO